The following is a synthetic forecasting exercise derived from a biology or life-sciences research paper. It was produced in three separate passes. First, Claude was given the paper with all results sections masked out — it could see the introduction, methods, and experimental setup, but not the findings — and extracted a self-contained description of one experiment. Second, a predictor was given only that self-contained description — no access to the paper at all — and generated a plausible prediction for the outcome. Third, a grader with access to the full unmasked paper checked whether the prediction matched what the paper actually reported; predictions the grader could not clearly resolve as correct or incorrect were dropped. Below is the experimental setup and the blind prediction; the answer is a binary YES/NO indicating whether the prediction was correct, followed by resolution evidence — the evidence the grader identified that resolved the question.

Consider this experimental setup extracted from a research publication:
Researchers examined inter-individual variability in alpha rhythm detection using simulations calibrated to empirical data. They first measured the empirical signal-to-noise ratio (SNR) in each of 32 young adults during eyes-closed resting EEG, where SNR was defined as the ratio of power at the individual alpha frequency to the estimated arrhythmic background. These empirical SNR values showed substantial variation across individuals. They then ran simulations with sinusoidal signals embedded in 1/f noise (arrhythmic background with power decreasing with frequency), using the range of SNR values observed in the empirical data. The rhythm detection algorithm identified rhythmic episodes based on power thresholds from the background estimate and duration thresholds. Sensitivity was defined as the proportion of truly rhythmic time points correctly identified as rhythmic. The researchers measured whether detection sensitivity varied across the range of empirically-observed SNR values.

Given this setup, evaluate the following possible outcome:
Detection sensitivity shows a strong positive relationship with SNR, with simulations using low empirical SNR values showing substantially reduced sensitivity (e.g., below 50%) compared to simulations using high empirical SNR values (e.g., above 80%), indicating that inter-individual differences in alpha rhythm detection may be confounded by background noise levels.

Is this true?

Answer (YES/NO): NO